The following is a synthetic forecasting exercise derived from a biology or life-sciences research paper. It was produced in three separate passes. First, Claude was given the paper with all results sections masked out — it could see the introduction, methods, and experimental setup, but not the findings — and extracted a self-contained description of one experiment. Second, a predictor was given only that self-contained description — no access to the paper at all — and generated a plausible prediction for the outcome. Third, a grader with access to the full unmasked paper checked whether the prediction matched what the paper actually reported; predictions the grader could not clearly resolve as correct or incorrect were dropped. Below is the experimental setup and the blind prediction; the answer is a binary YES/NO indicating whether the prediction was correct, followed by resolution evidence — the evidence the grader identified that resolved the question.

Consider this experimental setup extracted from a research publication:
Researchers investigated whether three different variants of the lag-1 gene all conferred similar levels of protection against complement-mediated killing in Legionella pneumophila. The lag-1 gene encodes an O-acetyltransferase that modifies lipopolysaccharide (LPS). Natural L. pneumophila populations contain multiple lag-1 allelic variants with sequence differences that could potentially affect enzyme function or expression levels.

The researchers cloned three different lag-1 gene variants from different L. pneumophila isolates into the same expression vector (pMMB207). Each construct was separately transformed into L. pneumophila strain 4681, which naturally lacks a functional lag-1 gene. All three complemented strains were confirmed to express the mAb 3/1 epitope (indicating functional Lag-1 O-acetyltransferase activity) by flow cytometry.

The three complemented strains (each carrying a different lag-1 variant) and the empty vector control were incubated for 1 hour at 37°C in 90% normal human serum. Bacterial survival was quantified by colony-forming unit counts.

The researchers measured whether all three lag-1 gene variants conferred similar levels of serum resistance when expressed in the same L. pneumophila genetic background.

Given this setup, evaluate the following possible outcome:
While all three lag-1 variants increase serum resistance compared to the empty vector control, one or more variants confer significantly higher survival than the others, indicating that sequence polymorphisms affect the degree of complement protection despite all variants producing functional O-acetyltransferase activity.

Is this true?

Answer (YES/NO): NO